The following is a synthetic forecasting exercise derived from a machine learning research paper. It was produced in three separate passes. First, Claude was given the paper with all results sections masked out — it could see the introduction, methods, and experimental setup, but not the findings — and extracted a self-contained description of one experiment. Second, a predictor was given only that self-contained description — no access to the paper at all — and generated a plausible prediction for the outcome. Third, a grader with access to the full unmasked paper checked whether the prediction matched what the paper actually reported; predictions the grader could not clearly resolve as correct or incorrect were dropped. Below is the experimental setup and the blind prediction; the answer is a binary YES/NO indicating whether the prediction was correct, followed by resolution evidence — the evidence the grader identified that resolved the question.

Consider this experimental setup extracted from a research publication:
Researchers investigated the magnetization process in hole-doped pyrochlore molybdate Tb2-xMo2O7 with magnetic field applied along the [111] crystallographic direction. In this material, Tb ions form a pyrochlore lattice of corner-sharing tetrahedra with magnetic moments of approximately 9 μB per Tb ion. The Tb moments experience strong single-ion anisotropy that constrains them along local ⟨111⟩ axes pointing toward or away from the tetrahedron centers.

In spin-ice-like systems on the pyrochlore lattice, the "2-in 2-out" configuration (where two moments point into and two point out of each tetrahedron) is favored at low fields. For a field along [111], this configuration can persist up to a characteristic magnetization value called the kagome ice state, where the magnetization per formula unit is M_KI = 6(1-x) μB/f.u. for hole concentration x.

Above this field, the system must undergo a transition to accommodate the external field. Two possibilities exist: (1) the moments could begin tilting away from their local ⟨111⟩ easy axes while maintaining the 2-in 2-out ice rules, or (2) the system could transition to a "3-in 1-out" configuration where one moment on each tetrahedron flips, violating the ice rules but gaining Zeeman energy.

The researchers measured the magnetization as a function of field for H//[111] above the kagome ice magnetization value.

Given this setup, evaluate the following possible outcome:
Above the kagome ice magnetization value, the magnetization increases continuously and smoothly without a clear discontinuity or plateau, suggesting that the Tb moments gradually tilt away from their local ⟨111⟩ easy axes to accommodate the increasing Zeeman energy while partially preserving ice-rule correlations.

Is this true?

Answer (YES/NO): NO